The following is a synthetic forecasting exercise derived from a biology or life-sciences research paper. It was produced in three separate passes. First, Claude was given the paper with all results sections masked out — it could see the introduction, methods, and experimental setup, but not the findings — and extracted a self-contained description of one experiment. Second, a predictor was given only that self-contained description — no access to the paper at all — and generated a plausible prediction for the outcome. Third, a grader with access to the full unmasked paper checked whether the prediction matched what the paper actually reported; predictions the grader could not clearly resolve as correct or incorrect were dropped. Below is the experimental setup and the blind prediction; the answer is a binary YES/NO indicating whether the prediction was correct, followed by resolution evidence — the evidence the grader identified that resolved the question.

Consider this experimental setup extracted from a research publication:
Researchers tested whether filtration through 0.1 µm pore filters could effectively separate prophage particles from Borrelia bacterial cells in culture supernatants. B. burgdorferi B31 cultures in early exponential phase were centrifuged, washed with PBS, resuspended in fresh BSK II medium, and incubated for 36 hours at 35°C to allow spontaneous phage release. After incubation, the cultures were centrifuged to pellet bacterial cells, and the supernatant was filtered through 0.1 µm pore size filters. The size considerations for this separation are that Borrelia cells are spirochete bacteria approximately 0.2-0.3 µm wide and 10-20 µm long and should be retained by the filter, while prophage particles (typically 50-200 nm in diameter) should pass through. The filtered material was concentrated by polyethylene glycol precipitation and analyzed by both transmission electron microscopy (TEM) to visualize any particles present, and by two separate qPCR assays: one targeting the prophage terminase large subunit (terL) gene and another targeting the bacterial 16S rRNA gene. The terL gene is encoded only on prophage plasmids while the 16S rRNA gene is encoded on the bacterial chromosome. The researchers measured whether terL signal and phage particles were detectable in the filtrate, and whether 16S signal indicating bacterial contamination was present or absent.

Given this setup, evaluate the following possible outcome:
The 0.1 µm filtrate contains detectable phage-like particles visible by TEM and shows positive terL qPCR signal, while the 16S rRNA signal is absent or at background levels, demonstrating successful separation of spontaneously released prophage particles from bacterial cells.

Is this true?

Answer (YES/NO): YES